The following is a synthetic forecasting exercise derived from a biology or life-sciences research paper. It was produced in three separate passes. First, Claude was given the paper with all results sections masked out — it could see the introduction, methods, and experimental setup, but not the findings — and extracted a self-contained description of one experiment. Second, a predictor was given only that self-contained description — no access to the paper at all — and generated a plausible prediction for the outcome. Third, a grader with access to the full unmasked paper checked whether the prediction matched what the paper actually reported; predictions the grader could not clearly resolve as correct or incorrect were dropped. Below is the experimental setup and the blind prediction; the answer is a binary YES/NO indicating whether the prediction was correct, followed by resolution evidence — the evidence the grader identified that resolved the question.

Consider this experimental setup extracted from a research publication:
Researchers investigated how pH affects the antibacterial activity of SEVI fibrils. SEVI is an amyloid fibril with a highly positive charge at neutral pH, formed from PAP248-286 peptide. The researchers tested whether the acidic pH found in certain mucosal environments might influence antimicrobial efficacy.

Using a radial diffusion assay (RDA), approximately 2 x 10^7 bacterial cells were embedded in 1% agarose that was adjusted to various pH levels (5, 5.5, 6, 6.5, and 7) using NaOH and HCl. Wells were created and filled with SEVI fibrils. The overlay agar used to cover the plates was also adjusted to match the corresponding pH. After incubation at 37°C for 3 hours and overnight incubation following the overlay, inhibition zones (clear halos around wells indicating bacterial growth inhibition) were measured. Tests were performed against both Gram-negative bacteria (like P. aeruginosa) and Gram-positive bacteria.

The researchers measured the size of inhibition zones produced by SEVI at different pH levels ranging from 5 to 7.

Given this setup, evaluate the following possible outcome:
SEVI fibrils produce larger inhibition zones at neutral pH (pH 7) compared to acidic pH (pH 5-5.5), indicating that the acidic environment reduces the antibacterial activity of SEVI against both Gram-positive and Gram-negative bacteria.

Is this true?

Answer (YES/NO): NO